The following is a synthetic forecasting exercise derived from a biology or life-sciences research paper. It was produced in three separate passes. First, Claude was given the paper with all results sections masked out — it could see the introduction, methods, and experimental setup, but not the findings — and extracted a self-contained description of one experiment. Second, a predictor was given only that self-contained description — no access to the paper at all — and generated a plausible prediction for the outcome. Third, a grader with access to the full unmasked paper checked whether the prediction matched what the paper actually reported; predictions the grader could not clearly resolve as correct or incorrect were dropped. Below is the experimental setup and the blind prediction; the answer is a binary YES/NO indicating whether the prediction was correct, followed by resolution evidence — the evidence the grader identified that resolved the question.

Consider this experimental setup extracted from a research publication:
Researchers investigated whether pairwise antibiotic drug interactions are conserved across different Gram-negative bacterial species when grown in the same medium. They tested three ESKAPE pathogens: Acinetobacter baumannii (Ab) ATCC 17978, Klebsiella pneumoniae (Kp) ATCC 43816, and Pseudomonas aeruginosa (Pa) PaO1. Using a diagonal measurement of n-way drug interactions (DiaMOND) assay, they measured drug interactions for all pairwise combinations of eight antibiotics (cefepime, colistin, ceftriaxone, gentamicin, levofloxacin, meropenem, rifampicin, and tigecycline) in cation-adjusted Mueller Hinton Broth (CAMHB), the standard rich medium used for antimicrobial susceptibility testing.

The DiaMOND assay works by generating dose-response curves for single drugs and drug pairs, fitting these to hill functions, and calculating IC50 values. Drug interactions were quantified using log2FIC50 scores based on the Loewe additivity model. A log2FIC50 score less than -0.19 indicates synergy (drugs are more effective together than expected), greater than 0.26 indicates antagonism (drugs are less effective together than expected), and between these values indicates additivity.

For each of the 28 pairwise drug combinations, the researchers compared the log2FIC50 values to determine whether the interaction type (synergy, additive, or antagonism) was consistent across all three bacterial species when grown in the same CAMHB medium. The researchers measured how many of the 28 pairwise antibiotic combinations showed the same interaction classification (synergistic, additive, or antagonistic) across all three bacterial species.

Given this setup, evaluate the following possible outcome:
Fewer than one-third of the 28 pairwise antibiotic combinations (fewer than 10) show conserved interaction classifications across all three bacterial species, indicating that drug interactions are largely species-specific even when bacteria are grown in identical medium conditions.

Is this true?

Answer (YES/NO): YES